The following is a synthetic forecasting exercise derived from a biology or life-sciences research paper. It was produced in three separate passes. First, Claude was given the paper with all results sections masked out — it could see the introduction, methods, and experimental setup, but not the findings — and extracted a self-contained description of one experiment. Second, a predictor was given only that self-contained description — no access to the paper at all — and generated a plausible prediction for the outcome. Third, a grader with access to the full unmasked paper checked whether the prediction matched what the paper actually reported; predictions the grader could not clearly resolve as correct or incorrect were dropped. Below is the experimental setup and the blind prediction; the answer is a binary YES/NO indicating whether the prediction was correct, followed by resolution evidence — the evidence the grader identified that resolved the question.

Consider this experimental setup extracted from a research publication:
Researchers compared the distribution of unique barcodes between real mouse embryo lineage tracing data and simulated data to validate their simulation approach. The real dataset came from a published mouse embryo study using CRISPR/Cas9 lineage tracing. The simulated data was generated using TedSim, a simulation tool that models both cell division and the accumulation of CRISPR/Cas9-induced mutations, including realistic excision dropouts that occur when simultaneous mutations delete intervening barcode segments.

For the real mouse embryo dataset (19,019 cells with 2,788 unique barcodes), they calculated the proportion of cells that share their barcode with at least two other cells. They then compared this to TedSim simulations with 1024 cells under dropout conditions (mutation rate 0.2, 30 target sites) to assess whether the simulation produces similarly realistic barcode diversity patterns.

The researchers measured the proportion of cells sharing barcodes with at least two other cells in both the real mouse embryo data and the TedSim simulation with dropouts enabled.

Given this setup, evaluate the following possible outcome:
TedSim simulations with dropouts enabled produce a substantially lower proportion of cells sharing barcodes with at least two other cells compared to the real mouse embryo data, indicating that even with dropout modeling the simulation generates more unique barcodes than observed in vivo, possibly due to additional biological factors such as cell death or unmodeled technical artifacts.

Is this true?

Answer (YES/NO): NO